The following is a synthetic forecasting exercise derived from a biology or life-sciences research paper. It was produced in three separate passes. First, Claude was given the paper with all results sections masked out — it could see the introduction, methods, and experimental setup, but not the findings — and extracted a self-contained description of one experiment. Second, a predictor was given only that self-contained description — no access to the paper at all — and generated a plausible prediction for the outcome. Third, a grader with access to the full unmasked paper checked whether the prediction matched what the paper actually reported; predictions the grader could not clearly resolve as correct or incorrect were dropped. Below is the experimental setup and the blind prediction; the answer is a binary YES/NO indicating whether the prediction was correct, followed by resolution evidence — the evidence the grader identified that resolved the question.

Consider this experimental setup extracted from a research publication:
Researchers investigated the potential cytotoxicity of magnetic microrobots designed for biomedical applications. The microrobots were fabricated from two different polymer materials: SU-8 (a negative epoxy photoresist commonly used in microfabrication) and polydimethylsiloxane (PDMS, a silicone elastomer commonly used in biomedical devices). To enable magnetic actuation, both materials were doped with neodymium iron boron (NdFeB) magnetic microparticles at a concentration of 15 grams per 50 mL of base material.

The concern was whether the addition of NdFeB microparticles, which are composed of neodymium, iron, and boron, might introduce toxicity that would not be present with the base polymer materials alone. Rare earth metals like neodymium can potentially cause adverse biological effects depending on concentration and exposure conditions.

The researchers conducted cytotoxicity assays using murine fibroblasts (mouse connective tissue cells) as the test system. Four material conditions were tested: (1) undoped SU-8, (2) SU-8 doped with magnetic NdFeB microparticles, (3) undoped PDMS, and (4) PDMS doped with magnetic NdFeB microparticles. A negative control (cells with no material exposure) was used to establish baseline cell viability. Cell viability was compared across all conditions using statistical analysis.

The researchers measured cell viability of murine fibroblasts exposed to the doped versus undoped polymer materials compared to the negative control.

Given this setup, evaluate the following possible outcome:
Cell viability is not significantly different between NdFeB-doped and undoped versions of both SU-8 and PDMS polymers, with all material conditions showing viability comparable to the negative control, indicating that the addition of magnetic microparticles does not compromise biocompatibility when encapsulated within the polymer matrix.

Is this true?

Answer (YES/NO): YES